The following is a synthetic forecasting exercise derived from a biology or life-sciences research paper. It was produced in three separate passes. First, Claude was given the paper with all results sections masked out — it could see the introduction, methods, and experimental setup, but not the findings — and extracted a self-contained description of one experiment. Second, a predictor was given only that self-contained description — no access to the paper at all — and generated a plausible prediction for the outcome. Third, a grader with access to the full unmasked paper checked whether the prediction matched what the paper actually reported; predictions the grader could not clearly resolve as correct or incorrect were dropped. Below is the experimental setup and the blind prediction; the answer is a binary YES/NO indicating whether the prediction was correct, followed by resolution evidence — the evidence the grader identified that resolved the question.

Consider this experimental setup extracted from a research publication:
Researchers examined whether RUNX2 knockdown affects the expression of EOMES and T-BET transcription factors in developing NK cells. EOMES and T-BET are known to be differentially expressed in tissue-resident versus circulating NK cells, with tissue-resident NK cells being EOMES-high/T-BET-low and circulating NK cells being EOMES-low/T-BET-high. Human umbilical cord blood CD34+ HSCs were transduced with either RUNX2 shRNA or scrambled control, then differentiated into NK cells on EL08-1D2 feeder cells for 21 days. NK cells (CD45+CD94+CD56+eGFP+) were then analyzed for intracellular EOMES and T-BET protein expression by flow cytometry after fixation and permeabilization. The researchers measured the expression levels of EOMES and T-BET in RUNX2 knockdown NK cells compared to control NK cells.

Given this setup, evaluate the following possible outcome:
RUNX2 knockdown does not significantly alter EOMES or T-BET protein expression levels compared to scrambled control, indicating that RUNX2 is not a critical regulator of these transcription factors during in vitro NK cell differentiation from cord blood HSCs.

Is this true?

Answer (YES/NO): NO